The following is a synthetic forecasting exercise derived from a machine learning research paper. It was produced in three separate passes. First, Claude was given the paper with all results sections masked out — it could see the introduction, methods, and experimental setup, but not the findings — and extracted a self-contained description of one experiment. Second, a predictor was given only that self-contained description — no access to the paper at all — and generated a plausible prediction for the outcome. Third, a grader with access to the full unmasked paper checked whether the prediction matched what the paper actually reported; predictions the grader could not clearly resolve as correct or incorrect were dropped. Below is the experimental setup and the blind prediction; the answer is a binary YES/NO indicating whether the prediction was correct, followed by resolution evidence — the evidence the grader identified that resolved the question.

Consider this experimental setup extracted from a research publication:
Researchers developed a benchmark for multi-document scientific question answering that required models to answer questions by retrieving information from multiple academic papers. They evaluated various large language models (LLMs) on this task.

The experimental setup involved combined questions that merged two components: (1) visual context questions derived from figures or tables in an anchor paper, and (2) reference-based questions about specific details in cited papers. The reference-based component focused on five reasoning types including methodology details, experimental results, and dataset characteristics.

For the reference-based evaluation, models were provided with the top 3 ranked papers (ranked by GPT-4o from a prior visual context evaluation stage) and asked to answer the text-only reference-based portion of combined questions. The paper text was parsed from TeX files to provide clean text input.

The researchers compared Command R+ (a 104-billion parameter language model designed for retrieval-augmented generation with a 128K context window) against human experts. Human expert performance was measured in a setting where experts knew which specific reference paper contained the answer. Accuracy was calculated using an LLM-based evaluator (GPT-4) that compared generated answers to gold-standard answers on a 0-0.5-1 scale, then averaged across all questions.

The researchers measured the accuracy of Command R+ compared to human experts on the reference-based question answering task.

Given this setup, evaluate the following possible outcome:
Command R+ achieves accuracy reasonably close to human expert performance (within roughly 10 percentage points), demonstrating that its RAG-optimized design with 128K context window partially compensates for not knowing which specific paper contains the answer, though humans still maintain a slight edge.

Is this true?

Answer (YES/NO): NO